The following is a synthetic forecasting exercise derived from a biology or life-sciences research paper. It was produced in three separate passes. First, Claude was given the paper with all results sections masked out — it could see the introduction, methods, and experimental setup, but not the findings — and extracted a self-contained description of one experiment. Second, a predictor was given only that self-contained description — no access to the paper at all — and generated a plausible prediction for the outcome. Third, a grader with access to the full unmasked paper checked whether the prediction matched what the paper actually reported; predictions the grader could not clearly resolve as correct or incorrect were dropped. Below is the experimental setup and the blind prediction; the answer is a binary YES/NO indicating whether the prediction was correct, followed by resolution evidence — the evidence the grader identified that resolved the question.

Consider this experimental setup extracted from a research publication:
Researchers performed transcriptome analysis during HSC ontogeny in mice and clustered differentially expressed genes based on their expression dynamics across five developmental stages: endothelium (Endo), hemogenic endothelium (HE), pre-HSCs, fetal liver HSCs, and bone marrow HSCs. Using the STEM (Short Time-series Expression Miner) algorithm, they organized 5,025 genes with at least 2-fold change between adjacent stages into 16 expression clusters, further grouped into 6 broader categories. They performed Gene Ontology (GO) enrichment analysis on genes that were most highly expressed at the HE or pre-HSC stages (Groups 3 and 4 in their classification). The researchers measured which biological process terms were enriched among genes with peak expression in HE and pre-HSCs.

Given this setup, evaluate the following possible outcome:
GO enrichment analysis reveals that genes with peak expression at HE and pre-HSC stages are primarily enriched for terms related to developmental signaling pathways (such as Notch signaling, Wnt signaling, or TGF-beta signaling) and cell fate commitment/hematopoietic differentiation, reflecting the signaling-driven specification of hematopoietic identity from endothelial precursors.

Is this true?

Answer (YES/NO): NO